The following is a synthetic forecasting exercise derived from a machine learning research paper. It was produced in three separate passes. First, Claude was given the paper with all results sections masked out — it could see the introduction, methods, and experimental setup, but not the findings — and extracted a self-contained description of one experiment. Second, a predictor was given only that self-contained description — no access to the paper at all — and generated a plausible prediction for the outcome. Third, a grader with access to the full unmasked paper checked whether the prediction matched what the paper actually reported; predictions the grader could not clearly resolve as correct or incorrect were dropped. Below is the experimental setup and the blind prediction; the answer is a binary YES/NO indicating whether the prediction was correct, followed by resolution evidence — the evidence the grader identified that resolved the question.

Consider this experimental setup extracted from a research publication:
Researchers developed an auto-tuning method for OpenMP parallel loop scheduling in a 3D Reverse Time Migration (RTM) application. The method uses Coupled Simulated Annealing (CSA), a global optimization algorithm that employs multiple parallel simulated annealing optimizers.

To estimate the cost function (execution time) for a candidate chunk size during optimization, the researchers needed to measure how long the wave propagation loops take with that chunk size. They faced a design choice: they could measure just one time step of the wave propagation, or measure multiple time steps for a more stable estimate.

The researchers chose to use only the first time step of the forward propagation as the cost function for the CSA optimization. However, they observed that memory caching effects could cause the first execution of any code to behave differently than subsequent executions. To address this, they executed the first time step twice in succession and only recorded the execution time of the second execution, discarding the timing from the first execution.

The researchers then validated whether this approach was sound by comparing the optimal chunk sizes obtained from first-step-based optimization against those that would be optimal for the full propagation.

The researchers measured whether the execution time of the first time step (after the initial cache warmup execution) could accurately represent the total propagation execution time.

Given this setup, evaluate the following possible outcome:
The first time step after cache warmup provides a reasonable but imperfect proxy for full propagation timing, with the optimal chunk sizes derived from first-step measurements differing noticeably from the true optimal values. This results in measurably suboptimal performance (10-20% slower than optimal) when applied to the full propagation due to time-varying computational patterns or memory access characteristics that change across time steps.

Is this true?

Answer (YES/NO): NO